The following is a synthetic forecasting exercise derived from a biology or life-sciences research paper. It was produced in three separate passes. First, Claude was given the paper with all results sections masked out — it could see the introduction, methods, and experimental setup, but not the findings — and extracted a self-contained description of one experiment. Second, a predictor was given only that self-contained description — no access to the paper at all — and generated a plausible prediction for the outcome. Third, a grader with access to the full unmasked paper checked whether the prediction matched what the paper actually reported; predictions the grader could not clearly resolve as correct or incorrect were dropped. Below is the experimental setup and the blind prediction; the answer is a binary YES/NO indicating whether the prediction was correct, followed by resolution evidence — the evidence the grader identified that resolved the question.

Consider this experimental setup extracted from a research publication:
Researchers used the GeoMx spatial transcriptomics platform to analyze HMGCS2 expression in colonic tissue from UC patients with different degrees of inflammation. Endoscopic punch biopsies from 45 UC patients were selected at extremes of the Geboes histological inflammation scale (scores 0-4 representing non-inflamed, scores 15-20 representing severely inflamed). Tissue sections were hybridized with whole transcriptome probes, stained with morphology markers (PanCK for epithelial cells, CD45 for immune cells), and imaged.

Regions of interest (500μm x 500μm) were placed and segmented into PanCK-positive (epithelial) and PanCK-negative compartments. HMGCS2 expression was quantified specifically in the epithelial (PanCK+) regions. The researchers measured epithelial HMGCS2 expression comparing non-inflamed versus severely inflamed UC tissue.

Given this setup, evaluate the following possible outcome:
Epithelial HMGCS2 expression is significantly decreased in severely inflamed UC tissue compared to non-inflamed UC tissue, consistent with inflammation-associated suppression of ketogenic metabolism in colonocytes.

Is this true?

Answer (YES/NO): YES